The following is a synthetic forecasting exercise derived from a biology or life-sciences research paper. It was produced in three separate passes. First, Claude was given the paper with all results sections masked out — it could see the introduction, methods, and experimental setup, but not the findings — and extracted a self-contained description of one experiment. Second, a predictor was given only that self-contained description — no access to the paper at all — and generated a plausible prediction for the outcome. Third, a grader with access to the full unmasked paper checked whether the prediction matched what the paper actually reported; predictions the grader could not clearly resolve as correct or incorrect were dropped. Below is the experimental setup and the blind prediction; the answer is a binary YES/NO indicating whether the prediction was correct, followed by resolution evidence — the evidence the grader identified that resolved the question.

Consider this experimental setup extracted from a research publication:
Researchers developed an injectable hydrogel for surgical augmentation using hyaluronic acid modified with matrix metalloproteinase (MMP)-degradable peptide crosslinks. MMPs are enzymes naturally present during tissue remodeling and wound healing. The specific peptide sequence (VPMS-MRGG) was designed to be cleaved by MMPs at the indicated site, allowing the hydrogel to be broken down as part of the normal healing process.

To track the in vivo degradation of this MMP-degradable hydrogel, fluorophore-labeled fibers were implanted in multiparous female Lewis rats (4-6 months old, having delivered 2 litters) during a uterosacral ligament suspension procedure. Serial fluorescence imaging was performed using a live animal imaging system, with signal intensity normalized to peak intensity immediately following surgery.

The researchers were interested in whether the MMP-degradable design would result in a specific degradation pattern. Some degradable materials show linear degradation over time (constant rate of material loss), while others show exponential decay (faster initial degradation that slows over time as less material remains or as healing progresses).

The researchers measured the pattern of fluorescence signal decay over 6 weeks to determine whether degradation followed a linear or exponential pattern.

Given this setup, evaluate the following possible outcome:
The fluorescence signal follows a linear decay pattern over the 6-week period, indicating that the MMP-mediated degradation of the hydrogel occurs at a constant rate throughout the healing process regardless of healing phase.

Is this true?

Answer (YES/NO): NO